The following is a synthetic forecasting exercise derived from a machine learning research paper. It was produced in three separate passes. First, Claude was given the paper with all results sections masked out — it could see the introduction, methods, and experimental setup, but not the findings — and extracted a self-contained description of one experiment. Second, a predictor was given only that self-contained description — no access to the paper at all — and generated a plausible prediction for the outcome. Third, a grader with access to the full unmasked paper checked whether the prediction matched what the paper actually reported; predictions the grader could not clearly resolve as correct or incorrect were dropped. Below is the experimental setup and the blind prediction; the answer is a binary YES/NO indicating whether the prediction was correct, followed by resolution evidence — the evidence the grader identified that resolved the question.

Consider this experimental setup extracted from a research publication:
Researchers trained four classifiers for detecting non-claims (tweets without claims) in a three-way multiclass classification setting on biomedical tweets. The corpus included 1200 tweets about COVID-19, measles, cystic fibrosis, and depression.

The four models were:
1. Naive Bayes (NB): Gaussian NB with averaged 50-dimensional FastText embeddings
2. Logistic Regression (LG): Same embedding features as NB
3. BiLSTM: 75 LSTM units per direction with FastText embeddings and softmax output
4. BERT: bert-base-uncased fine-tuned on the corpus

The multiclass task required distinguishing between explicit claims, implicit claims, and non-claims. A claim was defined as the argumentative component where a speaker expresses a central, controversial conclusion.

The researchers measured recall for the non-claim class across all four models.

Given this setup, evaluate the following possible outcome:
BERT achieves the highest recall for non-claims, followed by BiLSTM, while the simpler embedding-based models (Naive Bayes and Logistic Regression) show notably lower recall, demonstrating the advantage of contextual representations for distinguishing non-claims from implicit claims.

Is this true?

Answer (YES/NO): NO